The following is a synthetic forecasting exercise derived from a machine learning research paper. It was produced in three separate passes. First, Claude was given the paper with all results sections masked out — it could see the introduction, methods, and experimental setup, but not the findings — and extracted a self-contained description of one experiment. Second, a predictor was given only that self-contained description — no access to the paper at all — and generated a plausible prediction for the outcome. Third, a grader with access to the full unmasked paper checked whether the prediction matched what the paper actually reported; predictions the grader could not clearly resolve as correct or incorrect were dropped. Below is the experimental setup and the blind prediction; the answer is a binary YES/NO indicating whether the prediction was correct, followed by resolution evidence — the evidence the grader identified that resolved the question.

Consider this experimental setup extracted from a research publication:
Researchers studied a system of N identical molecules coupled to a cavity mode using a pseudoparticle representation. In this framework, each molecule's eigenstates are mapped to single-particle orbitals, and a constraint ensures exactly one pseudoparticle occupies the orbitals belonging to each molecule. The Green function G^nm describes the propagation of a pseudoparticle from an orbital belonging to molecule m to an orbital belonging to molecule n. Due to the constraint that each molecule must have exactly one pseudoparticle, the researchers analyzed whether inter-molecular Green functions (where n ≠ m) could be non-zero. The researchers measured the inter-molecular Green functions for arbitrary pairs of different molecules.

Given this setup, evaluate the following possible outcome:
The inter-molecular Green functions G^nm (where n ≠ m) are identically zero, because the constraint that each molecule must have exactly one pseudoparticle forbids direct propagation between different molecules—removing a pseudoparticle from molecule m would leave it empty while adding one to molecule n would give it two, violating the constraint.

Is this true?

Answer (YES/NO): YES